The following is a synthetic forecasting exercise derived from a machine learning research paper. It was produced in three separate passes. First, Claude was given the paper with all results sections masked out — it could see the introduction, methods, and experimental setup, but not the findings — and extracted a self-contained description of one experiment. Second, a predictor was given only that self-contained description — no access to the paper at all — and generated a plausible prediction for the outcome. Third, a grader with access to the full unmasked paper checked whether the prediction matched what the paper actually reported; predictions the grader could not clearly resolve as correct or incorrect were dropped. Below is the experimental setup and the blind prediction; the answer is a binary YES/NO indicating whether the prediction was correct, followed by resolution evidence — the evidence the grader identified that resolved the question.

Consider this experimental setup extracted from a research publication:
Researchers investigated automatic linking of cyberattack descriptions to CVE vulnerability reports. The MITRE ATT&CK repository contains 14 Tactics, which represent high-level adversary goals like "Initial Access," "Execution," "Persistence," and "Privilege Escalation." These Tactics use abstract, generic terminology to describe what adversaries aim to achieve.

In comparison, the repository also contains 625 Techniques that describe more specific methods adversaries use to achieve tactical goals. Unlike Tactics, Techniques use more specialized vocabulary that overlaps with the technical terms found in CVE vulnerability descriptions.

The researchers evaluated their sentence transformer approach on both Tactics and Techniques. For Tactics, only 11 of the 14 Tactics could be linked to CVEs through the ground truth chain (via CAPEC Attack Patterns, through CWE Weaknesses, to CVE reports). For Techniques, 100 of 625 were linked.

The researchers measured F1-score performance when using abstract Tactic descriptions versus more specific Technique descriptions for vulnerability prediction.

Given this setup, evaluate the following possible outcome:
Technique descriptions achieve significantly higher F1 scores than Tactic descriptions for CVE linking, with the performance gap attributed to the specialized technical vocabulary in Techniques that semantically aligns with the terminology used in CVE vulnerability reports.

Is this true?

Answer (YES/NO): YES